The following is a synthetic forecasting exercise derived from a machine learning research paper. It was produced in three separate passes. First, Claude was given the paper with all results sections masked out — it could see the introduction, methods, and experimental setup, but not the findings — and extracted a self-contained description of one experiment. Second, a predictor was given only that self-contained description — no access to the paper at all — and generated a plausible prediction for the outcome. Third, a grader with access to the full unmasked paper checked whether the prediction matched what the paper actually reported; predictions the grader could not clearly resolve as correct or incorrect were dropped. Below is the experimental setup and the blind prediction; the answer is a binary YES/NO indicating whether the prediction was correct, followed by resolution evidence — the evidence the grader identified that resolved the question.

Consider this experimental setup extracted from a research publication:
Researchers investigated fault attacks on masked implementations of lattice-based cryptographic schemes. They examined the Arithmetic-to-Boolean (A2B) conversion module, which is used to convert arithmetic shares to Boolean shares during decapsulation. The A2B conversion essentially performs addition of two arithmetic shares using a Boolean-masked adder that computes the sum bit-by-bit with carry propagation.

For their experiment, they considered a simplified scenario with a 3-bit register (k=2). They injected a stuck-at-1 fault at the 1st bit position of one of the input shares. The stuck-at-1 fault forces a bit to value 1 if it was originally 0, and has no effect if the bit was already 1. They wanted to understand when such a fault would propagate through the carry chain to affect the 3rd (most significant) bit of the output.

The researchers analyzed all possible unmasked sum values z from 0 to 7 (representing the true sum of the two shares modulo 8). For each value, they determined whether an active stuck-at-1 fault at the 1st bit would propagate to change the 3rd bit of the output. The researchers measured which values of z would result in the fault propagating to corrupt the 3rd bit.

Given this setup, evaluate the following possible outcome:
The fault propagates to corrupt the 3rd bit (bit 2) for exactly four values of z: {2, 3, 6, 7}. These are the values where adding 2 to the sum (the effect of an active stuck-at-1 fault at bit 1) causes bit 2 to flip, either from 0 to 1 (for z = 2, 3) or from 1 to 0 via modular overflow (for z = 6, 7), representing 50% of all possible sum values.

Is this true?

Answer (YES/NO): NO